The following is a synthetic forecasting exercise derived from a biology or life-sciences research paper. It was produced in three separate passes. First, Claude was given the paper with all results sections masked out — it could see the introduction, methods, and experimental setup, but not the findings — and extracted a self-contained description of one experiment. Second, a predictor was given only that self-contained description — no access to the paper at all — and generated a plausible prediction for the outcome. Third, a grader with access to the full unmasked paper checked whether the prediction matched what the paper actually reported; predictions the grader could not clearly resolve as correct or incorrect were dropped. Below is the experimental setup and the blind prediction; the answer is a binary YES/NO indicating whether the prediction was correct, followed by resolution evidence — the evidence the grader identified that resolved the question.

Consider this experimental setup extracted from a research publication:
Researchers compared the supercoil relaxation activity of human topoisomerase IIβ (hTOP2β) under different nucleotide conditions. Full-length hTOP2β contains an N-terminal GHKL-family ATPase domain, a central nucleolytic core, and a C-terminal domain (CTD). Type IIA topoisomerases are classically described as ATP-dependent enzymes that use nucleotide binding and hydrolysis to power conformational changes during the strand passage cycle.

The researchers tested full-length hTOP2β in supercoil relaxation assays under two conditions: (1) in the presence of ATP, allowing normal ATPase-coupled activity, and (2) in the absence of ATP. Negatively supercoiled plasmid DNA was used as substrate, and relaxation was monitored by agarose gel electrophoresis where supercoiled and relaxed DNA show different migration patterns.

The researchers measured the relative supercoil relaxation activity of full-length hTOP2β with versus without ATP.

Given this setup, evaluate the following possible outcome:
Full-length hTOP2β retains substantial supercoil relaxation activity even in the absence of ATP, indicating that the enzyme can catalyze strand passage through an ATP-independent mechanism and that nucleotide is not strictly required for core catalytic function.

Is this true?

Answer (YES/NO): NO